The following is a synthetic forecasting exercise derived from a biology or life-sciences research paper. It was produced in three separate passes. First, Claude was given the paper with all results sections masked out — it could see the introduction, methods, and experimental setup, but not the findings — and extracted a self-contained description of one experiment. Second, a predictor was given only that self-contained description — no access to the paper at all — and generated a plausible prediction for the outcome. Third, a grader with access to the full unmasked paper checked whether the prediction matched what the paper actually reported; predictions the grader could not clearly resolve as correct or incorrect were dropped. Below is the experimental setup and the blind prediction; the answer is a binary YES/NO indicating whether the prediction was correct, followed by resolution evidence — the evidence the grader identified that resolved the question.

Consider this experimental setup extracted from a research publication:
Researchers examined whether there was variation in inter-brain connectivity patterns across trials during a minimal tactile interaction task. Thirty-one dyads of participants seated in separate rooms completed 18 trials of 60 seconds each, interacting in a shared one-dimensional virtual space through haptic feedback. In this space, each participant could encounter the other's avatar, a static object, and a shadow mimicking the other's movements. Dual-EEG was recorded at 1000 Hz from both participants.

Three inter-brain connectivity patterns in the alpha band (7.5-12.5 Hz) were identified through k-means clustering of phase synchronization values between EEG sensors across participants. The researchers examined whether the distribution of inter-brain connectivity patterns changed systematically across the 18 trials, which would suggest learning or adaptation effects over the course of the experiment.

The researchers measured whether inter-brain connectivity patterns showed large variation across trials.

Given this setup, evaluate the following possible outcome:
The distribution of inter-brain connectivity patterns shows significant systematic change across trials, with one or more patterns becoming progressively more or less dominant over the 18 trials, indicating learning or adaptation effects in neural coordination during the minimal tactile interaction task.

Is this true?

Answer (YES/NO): NO